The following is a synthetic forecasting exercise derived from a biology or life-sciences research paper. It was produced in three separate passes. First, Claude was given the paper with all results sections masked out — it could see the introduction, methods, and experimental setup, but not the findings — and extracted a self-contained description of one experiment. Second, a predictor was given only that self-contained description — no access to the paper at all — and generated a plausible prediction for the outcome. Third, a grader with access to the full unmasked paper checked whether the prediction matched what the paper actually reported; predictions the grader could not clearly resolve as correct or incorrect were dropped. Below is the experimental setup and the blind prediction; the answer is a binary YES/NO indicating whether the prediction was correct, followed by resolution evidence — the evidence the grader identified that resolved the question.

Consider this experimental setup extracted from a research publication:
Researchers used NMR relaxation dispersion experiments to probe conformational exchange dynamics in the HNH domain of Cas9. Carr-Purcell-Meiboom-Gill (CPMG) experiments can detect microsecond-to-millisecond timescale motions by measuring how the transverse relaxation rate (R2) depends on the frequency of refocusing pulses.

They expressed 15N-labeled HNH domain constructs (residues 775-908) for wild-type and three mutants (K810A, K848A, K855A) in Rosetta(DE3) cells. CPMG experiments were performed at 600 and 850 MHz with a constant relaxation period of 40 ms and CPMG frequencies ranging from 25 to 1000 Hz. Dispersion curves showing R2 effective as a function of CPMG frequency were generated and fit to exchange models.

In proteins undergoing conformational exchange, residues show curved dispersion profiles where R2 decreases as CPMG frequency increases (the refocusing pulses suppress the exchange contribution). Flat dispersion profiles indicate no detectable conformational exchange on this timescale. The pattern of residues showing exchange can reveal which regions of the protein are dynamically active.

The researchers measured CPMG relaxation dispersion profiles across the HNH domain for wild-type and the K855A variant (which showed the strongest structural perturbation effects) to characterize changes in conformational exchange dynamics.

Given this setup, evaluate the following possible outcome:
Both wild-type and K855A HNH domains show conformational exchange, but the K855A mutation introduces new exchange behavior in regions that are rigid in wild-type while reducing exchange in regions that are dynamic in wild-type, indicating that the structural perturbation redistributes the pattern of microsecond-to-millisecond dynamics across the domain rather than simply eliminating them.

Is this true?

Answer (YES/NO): NO